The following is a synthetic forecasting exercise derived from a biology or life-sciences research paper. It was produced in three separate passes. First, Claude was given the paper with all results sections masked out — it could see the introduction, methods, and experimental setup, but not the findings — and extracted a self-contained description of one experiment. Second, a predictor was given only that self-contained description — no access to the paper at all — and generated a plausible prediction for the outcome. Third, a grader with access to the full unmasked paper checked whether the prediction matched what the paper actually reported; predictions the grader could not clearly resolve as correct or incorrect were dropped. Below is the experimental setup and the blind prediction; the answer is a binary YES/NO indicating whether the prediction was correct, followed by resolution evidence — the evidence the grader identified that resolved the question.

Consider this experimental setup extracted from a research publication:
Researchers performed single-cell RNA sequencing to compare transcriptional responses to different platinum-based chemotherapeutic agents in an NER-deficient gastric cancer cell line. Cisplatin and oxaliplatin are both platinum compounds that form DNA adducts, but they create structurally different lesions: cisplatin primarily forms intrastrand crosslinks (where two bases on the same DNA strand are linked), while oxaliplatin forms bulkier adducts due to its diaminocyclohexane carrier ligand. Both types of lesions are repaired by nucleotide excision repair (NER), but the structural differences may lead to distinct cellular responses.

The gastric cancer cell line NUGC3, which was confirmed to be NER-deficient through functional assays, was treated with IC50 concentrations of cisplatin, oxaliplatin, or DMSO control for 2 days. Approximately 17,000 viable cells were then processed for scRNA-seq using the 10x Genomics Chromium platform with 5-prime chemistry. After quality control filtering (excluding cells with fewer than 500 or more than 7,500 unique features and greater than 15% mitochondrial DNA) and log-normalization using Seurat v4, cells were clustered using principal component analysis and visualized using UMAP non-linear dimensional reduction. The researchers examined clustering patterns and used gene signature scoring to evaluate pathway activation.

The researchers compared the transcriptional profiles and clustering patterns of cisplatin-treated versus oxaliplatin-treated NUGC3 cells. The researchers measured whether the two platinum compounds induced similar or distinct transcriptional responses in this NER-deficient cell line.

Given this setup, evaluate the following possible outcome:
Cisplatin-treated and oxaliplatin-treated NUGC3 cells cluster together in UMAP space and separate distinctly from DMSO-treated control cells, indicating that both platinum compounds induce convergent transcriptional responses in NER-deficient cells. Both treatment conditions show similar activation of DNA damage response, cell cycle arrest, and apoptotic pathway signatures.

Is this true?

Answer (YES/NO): NO